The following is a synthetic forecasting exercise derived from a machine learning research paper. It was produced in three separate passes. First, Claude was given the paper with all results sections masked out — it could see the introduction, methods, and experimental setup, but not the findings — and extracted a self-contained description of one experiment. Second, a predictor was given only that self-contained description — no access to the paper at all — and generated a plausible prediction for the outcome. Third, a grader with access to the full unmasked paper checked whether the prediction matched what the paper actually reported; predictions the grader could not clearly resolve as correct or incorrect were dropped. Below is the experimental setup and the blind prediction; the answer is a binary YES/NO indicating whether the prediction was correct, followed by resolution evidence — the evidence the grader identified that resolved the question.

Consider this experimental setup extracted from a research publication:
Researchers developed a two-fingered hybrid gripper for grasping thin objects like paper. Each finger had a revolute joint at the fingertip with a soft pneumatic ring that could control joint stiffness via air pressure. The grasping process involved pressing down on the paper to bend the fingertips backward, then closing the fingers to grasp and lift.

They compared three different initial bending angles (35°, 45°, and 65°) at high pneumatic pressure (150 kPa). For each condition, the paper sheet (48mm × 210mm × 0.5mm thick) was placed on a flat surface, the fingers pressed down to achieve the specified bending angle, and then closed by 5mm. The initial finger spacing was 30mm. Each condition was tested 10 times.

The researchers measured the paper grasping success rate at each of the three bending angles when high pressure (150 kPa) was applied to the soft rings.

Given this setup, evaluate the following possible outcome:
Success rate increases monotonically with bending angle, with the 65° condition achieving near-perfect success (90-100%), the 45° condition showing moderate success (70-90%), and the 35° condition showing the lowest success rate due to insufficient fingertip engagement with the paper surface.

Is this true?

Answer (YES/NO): NO